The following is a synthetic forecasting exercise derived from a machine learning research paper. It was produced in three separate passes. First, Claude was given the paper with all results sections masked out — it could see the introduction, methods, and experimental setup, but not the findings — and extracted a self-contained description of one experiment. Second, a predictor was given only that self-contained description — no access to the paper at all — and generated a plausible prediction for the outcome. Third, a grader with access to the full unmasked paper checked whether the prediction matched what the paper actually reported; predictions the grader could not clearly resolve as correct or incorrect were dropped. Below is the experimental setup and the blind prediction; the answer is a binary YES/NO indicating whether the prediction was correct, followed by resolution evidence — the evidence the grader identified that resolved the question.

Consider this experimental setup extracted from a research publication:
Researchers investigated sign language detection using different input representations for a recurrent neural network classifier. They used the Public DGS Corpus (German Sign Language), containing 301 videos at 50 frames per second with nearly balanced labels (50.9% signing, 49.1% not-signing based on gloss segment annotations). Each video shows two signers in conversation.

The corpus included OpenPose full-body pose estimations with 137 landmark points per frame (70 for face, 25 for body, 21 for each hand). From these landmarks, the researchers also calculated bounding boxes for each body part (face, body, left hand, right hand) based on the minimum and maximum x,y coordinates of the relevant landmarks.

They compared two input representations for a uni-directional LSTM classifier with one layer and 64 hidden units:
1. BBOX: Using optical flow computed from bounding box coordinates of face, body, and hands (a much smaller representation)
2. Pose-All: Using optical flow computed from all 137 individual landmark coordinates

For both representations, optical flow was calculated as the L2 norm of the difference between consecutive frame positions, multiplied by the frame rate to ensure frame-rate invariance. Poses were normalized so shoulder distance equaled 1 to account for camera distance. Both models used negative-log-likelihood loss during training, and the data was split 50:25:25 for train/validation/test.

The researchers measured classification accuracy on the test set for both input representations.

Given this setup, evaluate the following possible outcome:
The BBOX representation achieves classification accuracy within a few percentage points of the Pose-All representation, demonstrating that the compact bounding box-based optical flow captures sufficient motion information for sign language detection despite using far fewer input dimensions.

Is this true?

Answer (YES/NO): YES